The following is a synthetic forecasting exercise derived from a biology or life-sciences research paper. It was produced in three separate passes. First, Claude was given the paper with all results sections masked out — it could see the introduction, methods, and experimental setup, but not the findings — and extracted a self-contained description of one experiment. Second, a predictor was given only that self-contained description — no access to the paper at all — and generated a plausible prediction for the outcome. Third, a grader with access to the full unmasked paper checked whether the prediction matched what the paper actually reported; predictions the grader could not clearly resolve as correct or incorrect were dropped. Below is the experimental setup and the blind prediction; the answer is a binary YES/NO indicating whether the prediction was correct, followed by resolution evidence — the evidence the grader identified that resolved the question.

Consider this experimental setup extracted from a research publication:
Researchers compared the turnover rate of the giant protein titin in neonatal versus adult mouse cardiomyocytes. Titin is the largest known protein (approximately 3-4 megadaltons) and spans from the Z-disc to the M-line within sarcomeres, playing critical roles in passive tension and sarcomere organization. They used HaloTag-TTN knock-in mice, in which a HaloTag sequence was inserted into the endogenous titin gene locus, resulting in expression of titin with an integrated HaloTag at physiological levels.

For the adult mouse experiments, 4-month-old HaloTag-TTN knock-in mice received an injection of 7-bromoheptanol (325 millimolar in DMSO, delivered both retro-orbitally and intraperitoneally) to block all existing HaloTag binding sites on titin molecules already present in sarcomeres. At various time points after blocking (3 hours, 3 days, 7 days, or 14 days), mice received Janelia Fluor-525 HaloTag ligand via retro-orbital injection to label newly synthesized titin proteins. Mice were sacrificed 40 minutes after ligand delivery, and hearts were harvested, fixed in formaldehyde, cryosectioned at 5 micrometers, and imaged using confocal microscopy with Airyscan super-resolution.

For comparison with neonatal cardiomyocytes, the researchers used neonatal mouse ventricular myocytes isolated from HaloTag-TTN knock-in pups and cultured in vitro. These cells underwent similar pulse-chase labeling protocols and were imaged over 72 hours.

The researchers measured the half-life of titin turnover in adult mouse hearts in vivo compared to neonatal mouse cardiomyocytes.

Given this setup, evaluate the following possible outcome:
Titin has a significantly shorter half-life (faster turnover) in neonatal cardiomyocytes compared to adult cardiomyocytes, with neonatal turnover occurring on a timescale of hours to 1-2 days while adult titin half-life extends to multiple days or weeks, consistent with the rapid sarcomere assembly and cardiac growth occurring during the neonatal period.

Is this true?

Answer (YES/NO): YES